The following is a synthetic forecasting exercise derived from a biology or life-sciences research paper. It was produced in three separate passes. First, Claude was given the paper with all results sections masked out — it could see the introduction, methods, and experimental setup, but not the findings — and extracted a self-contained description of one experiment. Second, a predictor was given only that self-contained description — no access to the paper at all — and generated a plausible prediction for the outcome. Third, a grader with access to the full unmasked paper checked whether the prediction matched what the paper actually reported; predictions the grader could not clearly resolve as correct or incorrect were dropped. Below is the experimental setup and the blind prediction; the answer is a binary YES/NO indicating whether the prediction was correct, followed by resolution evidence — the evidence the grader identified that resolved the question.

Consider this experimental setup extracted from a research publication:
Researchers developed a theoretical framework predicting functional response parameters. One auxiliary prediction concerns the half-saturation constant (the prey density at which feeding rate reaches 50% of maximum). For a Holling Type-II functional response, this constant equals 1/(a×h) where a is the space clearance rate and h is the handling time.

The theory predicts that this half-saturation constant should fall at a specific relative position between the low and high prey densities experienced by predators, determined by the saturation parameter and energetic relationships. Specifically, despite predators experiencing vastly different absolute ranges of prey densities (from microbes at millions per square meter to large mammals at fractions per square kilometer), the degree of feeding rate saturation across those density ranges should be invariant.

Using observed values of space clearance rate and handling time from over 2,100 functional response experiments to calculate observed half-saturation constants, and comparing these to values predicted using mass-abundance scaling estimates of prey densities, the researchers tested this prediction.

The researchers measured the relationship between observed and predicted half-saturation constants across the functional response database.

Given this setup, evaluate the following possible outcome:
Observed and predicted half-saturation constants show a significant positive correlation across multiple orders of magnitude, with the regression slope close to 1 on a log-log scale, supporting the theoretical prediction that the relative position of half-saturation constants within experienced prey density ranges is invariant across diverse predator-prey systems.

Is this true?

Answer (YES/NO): YES